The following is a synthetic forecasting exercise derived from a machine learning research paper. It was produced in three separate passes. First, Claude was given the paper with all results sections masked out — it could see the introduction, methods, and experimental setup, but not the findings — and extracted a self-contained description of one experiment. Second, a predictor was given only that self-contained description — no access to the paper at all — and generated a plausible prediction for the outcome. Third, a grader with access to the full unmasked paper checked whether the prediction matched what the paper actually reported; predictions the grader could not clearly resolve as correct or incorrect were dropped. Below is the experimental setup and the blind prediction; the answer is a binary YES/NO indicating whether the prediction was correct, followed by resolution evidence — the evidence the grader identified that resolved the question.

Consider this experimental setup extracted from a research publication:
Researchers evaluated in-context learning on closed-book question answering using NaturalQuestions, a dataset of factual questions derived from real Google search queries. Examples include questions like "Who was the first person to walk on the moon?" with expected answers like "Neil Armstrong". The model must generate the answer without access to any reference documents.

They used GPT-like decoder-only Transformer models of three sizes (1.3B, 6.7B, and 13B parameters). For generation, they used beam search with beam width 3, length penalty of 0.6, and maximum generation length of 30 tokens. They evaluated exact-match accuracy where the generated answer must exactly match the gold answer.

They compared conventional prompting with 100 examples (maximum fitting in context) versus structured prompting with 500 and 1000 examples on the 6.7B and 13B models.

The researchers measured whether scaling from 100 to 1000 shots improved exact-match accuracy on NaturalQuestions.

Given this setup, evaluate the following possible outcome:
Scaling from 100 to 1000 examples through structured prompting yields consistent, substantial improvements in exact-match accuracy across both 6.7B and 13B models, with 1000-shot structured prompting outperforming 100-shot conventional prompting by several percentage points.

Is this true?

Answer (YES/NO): NO